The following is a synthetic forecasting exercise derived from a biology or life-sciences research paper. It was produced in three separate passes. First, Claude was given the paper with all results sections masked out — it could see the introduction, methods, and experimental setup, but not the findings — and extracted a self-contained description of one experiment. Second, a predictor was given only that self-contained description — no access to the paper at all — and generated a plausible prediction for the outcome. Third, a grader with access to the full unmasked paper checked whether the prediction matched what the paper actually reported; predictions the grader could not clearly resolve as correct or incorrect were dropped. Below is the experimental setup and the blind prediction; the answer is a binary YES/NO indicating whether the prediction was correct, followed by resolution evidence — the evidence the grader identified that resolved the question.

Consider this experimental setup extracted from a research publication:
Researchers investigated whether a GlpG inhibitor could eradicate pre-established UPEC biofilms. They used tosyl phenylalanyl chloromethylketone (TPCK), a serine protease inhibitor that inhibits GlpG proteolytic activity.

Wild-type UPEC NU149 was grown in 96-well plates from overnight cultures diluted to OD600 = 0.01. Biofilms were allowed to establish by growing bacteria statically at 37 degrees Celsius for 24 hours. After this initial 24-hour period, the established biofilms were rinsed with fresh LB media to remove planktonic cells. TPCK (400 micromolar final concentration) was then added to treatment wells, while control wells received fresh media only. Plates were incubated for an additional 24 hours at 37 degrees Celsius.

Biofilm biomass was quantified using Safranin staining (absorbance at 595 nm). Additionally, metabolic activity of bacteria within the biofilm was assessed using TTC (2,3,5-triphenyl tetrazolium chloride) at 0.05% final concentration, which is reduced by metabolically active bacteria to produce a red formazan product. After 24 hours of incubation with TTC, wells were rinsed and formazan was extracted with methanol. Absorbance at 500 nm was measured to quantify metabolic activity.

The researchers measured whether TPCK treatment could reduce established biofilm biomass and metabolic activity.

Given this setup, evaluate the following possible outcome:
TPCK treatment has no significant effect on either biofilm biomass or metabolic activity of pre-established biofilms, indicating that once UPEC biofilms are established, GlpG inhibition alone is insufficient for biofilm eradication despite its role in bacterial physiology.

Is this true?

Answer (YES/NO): YES